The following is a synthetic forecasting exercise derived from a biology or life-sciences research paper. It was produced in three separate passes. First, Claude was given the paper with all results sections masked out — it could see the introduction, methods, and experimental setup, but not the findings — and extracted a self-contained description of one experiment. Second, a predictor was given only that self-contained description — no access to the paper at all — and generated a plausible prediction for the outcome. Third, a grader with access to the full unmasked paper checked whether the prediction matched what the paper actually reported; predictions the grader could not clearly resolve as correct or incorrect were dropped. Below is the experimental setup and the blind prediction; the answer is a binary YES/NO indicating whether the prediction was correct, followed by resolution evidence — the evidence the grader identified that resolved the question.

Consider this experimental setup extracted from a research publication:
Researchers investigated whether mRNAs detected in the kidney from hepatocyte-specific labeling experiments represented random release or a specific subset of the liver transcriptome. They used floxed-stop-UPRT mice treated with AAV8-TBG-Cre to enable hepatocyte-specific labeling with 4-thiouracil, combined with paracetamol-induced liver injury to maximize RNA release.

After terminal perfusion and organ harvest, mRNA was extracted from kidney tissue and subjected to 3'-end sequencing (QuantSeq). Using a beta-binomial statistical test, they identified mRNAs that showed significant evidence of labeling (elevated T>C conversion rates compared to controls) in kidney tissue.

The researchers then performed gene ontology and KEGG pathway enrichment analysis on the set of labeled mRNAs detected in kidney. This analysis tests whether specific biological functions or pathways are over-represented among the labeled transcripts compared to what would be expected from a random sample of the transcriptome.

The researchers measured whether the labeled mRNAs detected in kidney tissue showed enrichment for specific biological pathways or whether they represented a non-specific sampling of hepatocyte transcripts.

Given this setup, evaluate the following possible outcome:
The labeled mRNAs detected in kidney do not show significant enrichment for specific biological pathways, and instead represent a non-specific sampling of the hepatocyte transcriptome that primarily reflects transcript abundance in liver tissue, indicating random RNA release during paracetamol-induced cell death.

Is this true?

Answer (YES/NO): NO